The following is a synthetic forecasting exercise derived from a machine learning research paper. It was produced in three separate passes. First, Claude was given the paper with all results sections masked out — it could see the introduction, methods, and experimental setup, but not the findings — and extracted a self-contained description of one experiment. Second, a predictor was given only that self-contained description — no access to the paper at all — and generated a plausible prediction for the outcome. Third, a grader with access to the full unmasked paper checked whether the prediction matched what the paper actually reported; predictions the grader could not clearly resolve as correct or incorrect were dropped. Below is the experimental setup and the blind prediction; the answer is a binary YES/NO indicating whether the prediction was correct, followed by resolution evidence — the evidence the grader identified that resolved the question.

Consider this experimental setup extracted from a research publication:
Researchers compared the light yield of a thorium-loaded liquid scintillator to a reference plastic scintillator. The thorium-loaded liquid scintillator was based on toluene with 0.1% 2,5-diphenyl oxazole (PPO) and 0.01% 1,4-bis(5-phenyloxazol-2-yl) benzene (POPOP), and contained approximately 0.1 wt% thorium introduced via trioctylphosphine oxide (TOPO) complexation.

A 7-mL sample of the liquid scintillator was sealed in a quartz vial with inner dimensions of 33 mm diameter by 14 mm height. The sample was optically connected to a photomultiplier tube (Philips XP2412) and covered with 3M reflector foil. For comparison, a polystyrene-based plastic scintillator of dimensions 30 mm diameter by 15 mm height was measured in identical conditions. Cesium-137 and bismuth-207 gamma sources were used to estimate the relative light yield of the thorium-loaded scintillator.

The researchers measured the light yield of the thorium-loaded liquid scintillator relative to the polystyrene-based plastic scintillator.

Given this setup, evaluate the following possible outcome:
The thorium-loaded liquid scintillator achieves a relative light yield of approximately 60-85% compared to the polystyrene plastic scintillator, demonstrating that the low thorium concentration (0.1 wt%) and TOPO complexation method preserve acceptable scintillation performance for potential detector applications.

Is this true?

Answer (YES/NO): NO